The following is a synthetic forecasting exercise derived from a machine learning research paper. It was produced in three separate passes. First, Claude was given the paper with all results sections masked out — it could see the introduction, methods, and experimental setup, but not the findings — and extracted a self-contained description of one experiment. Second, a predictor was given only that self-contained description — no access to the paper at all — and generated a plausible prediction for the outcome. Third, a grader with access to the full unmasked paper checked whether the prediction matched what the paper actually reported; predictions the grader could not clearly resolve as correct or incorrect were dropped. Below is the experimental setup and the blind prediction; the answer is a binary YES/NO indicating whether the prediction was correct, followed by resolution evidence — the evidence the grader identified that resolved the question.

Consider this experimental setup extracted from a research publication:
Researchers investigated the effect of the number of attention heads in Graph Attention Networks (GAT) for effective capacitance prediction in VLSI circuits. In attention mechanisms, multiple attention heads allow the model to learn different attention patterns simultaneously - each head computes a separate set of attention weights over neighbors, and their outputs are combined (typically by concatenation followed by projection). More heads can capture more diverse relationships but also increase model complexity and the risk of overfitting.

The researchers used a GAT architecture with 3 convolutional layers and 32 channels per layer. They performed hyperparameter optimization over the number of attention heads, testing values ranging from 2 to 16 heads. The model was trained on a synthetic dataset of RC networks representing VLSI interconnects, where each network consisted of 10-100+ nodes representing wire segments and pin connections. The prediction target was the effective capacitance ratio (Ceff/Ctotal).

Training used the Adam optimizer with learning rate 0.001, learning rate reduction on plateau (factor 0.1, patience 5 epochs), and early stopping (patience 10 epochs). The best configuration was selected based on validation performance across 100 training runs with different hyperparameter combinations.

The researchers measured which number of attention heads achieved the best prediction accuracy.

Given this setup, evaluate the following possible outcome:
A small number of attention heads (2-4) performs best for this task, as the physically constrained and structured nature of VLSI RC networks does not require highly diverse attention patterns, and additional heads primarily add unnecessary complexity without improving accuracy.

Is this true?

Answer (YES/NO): NO